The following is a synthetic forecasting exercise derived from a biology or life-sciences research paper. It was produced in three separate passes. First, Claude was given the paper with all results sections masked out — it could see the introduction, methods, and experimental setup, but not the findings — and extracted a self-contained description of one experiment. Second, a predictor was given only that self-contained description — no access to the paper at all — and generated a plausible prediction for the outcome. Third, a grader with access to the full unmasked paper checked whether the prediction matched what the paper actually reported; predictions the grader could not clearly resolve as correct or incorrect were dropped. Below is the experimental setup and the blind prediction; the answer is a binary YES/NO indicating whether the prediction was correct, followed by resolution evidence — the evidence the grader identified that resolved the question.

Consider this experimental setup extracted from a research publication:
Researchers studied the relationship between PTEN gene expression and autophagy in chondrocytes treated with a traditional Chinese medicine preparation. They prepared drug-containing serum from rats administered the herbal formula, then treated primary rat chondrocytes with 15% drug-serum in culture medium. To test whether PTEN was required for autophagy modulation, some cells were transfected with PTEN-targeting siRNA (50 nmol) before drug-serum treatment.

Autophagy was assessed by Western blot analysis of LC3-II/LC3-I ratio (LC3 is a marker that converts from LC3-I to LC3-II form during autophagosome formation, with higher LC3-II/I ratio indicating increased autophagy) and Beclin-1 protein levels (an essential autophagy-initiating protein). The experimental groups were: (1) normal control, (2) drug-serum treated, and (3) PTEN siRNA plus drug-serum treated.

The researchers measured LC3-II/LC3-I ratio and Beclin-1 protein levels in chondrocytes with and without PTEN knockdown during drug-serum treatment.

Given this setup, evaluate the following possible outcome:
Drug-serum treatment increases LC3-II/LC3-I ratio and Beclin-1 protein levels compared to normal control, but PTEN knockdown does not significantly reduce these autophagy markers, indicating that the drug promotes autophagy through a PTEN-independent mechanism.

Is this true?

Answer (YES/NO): NO